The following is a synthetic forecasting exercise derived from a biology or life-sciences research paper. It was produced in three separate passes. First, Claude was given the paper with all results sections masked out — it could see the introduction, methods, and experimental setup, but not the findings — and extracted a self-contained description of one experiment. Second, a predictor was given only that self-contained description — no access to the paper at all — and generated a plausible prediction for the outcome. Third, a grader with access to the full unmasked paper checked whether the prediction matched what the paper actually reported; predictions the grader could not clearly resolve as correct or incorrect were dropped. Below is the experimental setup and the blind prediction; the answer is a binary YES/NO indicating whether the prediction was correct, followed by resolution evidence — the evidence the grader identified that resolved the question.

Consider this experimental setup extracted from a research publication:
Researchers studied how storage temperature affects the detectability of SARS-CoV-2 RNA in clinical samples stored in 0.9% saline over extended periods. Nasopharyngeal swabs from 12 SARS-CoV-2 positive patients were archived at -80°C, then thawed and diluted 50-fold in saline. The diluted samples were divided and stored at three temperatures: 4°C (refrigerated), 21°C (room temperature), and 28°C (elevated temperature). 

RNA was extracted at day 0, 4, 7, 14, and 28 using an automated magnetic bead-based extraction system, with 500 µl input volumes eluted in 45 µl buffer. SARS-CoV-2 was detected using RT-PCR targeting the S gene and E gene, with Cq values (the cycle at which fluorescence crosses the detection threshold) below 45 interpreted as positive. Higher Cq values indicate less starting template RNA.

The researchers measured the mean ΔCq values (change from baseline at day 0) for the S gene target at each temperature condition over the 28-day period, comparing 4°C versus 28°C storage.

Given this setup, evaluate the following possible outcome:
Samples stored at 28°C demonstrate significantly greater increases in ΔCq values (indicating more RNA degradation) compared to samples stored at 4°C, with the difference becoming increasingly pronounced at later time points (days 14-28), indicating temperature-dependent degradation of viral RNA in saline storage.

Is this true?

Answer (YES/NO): NO